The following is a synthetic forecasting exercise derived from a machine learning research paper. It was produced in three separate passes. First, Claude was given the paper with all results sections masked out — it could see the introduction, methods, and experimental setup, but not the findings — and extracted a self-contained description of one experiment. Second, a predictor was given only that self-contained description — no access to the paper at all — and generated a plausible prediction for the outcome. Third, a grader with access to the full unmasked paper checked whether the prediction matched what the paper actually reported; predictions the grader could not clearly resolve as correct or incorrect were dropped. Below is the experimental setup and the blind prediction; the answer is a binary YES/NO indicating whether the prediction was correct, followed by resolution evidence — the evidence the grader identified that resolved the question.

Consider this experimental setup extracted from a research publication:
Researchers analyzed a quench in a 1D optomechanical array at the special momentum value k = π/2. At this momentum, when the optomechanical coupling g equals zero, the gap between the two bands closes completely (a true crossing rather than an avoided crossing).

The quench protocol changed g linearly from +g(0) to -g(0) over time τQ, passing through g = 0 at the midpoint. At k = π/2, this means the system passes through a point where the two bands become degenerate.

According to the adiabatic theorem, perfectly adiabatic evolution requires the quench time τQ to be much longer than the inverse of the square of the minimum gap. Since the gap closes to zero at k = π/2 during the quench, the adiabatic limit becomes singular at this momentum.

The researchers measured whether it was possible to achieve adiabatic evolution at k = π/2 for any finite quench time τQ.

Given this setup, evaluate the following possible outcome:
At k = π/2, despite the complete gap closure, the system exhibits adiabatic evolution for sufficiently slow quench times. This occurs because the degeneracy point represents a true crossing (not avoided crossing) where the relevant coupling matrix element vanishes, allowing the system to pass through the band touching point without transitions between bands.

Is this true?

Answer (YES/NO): NO